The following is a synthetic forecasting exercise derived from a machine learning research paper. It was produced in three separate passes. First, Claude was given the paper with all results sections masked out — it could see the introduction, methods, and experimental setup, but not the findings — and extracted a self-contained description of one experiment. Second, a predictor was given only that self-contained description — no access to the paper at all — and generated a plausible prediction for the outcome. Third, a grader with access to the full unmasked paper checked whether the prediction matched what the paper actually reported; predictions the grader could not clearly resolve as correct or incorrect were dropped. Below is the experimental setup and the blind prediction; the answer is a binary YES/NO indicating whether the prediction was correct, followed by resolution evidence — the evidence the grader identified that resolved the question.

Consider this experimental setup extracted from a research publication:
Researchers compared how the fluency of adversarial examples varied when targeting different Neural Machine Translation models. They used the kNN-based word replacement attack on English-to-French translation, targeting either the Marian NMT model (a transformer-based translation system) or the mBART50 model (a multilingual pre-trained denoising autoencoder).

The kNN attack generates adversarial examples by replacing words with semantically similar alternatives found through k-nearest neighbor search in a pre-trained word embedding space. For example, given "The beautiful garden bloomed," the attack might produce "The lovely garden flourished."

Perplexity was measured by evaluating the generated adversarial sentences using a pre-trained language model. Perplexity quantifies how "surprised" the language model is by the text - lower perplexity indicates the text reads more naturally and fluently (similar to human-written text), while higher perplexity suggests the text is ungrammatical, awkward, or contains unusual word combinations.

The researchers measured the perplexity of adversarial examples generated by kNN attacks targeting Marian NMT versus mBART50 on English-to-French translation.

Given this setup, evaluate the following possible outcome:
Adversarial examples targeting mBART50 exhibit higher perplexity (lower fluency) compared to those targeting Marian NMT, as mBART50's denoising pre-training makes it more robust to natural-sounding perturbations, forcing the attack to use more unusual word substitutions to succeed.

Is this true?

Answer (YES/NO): NO